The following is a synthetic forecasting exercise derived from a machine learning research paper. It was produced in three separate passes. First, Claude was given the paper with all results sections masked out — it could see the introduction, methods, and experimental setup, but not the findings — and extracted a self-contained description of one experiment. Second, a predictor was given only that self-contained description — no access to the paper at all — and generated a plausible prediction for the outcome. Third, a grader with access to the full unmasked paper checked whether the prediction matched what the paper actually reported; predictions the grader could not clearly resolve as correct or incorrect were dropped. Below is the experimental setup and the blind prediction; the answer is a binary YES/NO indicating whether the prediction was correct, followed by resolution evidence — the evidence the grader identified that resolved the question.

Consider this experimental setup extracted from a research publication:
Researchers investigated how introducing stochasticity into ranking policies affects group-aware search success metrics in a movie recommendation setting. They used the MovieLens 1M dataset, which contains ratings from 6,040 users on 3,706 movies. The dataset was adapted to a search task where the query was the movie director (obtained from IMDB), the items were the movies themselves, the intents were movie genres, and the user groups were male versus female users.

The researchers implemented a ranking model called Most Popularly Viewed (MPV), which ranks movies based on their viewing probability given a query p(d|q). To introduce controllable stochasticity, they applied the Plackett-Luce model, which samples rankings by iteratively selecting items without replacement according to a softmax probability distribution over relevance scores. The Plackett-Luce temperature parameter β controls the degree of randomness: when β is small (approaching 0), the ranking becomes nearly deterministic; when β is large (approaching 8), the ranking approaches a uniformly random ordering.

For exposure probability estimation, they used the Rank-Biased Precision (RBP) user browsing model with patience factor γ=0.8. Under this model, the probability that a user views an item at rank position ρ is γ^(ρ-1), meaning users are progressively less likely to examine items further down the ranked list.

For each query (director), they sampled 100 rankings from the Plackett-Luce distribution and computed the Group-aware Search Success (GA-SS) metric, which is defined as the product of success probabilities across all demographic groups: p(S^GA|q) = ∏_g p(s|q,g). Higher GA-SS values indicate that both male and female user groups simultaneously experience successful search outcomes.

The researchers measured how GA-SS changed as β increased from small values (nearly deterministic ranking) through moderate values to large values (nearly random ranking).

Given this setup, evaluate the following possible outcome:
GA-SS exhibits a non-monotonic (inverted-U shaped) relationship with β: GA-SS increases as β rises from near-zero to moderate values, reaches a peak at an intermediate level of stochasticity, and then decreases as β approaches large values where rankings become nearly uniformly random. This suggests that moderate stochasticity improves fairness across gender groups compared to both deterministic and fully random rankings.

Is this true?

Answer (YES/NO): YES